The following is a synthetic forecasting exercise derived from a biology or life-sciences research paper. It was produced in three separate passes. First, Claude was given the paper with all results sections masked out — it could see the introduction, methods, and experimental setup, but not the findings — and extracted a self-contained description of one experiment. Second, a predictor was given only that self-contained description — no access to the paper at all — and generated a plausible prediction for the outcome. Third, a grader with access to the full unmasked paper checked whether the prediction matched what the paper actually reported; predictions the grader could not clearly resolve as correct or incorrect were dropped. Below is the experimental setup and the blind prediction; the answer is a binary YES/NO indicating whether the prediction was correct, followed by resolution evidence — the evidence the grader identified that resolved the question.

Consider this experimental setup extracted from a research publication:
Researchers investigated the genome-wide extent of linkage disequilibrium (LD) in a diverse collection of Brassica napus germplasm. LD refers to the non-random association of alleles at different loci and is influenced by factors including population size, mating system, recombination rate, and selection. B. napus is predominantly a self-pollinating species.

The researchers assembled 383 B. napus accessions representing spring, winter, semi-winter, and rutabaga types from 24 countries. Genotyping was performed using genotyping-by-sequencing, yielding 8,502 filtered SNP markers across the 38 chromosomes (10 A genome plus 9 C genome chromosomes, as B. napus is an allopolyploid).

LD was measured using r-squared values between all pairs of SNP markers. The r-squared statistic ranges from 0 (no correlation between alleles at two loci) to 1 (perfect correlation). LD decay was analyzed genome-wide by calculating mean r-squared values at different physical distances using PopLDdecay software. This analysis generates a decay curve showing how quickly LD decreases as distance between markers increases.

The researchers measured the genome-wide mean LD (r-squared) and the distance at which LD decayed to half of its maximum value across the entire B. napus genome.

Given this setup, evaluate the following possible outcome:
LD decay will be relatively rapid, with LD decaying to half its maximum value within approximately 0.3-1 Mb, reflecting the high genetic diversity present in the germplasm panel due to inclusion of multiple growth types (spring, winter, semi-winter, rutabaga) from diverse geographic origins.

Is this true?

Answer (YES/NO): NO